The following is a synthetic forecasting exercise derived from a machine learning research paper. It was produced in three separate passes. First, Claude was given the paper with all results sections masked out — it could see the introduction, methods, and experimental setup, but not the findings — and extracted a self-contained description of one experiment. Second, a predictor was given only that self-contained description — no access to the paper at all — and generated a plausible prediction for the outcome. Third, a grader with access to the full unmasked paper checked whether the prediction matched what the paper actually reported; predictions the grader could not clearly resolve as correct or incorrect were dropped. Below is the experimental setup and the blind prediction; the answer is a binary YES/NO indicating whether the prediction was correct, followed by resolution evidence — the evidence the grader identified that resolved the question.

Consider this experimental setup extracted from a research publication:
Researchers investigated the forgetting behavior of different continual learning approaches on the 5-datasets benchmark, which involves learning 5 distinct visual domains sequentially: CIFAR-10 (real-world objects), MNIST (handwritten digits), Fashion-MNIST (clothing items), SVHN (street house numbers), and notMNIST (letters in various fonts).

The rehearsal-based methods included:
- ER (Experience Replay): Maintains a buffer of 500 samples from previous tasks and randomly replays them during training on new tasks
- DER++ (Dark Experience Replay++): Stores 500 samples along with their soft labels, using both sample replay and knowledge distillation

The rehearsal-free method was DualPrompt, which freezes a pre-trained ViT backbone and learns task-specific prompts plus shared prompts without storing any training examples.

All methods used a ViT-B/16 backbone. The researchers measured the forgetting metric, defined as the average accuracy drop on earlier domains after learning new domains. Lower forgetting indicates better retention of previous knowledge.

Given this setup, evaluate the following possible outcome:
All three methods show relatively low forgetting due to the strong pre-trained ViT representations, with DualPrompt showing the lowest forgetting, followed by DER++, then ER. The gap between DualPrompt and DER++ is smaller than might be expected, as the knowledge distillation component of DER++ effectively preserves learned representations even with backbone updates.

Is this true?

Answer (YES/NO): NO